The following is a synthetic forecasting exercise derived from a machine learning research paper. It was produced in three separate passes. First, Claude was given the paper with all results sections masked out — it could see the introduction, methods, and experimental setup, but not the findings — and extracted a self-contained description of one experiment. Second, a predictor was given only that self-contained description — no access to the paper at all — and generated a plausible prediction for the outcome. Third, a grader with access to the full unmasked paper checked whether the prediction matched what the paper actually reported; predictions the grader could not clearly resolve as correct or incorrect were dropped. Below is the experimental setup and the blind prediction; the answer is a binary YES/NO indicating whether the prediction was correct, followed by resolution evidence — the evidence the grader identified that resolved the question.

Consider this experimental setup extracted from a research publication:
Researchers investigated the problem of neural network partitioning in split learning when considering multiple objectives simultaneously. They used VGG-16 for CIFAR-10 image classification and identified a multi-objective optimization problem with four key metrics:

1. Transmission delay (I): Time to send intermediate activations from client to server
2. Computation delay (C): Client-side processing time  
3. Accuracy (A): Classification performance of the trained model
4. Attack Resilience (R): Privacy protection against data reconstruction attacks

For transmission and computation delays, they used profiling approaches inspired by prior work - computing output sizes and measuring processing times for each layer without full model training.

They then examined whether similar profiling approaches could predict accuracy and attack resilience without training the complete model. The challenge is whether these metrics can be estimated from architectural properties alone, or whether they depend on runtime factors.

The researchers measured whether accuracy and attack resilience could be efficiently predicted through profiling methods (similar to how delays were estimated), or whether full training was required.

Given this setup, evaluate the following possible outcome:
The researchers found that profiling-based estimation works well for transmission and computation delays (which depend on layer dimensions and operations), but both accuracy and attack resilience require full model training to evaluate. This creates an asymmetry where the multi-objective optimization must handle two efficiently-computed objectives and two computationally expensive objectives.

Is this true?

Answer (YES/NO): YES